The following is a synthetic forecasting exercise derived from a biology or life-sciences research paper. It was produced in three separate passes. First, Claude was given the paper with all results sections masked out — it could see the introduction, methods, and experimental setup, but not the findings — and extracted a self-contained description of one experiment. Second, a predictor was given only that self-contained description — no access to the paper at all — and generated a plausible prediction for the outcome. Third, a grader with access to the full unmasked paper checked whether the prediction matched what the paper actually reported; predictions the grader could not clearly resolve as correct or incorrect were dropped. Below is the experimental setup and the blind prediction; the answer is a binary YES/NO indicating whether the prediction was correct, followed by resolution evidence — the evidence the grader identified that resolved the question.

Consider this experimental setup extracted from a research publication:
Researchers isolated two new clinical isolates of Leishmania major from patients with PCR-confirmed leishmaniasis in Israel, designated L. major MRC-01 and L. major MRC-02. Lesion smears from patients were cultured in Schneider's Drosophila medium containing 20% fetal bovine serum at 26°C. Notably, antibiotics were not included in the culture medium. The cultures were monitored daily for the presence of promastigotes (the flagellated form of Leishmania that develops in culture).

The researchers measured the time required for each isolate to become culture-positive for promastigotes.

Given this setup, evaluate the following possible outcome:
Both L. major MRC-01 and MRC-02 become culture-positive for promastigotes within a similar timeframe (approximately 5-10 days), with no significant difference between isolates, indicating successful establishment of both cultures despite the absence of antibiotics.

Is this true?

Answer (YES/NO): NO